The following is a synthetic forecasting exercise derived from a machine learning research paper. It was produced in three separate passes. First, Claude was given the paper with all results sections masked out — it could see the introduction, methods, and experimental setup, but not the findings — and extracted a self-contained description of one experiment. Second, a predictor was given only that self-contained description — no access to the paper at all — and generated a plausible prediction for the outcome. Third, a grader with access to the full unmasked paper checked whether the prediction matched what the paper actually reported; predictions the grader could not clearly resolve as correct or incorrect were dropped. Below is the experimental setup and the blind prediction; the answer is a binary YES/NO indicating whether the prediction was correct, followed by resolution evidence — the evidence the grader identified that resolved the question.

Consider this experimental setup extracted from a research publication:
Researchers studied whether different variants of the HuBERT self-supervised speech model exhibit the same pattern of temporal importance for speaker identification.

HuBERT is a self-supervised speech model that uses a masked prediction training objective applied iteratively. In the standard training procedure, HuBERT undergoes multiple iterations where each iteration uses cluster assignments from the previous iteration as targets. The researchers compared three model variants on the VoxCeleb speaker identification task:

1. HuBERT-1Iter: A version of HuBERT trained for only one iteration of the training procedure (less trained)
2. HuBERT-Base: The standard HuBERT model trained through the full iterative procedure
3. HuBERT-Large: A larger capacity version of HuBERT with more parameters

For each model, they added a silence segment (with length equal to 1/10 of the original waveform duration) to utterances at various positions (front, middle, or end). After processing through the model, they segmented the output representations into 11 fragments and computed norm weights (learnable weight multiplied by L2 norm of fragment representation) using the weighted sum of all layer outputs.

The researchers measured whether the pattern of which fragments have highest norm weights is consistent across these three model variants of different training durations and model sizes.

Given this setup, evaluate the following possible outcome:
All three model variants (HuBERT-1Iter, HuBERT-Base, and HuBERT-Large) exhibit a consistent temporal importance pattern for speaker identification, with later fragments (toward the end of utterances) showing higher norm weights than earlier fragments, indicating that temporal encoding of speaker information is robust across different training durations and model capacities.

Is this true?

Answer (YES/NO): NO